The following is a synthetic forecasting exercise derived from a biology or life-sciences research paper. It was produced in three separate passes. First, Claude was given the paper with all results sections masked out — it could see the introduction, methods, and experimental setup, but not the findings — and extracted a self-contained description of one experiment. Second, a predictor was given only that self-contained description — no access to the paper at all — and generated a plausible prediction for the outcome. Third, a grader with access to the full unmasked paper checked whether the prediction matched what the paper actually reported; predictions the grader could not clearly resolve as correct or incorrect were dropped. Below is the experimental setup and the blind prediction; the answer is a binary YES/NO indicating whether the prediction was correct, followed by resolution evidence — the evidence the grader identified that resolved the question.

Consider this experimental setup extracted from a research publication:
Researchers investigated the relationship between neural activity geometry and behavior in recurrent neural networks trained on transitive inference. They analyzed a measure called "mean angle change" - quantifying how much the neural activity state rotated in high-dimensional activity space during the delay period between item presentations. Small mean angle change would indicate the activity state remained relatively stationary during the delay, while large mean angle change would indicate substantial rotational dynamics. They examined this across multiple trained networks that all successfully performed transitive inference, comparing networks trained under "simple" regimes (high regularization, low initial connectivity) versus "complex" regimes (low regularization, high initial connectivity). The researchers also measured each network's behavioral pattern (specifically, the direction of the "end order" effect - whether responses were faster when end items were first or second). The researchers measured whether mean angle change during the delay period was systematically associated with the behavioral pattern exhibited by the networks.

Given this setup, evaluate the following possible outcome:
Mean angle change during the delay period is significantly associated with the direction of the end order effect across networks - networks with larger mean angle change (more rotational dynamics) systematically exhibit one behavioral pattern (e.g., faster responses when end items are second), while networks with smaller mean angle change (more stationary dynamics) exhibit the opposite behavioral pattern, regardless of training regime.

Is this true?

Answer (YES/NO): YES